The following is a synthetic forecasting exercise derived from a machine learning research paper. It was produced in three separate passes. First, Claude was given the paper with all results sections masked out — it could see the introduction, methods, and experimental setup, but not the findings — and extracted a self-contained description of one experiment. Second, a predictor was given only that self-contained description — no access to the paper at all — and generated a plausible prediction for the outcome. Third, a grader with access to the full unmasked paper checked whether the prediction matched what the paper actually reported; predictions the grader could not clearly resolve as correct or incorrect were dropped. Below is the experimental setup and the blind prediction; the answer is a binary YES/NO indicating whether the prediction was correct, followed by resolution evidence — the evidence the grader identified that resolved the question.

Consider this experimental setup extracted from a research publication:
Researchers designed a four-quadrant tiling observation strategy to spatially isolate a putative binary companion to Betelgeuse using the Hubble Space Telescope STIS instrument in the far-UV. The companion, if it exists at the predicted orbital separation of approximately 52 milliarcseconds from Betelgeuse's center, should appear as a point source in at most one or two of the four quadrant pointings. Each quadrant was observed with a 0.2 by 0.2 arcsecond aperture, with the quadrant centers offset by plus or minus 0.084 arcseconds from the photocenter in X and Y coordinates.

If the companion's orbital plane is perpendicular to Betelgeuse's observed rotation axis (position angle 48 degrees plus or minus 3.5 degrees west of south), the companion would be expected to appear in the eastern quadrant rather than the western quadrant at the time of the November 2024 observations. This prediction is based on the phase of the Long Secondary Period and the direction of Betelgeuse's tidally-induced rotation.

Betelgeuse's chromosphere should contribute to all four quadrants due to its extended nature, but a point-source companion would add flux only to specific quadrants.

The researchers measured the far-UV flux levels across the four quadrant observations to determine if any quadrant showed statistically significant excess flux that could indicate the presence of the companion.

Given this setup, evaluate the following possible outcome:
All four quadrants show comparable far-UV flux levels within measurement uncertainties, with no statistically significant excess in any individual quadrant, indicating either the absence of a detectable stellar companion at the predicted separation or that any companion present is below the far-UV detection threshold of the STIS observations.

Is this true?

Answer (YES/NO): YES